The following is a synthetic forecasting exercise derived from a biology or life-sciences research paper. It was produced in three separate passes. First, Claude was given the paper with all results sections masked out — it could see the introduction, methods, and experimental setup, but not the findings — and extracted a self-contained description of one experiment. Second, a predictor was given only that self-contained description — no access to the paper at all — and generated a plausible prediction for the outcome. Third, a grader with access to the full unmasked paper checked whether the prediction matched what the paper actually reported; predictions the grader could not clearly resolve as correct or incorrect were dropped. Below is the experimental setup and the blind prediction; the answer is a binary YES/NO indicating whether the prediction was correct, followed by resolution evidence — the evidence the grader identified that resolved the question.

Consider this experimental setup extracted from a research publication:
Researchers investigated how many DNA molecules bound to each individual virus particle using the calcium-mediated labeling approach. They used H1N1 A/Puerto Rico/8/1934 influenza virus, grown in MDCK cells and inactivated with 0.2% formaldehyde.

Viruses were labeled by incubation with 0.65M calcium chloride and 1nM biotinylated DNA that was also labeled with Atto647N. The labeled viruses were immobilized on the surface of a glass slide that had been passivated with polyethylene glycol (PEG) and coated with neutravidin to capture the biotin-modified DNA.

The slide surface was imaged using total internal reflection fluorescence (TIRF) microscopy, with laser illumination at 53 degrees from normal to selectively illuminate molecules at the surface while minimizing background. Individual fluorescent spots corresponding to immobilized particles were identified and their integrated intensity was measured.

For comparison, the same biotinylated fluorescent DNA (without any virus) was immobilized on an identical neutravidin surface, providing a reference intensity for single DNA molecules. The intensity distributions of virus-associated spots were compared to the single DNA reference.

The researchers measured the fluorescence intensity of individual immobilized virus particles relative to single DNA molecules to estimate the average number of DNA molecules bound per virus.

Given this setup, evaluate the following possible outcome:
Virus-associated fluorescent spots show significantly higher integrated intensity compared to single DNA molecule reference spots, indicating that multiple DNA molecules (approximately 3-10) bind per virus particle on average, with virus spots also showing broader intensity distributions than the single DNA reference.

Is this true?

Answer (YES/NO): NO